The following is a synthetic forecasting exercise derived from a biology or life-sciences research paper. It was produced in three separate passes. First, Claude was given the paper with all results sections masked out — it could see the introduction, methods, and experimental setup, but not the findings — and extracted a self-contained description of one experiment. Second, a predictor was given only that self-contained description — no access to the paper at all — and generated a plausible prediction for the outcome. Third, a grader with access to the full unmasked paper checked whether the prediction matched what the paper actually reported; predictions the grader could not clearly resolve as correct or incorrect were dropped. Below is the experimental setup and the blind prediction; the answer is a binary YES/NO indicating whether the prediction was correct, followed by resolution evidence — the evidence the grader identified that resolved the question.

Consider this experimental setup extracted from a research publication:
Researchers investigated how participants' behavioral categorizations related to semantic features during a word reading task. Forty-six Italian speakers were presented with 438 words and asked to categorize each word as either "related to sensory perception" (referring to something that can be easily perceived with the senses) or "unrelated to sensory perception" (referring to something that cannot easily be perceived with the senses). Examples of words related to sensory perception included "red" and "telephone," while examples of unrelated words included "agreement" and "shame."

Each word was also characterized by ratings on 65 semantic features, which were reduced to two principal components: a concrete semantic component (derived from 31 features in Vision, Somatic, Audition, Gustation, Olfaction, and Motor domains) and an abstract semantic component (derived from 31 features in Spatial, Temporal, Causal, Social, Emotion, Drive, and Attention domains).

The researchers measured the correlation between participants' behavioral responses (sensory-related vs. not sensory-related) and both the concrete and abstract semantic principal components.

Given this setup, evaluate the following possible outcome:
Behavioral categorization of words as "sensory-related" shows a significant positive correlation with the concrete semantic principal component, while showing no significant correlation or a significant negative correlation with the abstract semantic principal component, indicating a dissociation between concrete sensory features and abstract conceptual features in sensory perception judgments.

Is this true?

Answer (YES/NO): YES